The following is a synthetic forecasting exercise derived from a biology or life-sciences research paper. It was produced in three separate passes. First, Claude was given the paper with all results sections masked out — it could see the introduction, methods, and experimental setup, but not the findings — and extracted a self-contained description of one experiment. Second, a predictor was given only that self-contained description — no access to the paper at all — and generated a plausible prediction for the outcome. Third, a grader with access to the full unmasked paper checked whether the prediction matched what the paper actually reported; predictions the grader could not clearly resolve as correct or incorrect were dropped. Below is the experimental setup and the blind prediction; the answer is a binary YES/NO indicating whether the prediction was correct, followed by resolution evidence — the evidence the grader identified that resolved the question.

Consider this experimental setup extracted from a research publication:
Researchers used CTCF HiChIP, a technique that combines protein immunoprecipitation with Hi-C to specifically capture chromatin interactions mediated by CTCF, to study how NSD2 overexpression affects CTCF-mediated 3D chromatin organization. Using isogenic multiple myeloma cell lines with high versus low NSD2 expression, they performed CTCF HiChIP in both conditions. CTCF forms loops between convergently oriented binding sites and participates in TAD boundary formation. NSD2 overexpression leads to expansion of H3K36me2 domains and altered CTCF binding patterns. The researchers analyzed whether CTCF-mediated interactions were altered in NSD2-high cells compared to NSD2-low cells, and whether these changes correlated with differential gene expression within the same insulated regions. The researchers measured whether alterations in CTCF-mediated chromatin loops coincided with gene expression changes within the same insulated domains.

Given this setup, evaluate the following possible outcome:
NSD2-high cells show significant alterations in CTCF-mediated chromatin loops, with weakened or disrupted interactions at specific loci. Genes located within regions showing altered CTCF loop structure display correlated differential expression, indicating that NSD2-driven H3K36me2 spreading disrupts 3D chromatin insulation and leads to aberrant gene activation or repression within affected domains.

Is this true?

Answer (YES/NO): NO